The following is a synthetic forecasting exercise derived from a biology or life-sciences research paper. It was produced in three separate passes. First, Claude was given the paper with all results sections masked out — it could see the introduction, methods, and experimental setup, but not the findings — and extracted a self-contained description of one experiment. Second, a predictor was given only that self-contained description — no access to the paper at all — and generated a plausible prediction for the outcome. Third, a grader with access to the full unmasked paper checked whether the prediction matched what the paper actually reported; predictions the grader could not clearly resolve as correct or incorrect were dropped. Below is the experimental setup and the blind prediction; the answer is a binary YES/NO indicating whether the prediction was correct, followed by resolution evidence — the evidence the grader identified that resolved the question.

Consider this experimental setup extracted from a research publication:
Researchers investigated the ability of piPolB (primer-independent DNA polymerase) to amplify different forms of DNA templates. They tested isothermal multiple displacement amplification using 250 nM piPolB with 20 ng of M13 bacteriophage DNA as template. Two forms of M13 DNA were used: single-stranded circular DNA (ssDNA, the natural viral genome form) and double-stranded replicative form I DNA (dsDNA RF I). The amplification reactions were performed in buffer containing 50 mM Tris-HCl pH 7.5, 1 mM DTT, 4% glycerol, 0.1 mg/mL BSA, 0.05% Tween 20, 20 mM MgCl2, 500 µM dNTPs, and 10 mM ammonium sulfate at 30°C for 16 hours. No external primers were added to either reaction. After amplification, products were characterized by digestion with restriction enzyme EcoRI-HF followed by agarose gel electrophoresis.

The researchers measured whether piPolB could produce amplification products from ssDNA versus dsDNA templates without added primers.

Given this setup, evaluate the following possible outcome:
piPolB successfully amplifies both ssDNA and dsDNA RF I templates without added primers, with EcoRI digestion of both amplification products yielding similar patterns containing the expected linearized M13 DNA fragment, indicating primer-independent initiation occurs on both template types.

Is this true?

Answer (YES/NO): NO